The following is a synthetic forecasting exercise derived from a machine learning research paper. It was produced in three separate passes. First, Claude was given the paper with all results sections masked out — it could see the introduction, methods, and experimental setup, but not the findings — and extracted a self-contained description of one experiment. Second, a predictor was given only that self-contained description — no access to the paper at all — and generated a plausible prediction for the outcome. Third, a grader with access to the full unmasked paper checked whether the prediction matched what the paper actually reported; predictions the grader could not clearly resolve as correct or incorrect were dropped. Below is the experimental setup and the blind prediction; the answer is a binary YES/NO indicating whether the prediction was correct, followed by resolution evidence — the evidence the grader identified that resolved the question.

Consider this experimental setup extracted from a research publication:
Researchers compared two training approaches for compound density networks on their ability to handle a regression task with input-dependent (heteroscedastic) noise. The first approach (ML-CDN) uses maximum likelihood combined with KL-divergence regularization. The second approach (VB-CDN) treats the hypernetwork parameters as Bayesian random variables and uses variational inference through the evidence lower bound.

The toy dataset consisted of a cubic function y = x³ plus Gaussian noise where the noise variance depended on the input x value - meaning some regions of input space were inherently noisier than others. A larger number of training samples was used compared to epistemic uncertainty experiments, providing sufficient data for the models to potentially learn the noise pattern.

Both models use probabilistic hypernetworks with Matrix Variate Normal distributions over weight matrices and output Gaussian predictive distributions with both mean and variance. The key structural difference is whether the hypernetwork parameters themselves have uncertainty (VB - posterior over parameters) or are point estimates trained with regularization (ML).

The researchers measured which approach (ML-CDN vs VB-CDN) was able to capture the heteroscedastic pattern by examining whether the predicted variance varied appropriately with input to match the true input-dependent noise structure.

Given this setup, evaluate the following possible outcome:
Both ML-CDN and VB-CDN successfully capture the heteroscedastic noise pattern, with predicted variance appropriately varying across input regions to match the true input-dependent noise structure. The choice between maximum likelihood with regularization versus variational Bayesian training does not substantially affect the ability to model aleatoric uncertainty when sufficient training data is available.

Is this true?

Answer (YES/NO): YES